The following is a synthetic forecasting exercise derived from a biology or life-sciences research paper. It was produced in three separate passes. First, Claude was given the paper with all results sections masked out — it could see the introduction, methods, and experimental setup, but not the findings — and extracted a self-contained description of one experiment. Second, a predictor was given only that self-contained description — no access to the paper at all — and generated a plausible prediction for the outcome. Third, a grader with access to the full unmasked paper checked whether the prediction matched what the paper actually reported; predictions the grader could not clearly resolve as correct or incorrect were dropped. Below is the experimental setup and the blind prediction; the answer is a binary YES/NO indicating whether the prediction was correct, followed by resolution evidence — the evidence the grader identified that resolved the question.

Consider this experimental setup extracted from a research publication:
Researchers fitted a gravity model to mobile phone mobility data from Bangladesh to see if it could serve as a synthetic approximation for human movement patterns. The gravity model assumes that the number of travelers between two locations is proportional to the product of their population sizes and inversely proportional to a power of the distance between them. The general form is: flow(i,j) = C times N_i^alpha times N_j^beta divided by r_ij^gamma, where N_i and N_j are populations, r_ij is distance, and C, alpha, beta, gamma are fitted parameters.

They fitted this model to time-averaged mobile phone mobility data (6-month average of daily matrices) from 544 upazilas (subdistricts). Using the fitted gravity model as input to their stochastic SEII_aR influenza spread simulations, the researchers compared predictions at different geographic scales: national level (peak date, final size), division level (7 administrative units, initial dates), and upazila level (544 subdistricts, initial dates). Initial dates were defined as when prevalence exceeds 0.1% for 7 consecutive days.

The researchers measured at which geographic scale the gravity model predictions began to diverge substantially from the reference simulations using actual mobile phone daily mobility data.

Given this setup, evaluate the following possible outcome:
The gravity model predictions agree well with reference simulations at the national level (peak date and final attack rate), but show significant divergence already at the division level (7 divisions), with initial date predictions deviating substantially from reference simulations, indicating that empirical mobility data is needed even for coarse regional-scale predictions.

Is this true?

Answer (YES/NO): YES